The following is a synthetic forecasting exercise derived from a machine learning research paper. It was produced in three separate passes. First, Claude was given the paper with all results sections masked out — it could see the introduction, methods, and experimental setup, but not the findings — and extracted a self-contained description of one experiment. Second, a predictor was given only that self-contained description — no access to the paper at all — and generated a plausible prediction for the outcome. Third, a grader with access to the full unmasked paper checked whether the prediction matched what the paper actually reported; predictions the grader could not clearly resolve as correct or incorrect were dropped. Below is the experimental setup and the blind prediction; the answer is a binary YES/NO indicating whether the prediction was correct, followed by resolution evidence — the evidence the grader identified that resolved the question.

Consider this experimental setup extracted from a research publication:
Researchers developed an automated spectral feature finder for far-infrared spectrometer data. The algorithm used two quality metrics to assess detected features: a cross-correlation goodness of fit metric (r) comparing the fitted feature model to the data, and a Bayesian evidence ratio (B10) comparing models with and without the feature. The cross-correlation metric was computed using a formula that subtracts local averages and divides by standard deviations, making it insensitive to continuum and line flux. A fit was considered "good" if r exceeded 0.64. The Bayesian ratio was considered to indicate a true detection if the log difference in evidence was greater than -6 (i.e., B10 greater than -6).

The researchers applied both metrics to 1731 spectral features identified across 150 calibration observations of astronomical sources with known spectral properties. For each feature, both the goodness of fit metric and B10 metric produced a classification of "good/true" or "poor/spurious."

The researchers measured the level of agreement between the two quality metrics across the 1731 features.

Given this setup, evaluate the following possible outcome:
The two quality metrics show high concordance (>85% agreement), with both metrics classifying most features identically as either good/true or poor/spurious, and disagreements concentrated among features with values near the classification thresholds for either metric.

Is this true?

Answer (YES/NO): NO